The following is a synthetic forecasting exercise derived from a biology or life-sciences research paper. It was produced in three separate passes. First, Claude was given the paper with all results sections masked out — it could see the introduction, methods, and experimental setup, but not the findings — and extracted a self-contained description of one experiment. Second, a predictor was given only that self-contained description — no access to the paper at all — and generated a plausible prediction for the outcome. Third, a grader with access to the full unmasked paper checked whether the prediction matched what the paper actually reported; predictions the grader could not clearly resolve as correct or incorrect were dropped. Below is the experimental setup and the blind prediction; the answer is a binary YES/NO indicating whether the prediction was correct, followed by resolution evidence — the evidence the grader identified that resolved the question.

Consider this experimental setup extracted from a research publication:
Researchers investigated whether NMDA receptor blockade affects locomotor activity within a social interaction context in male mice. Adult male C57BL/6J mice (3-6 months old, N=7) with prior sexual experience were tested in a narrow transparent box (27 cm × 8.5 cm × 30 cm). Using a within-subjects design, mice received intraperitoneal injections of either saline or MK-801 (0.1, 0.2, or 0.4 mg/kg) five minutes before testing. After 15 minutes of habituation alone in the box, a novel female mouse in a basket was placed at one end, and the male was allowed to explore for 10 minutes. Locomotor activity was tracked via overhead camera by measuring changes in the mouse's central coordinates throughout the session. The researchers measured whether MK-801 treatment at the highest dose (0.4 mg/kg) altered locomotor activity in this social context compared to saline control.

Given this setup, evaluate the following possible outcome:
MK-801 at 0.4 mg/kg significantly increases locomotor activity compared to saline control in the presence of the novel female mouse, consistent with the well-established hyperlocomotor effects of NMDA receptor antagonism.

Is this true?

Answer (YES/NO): YES